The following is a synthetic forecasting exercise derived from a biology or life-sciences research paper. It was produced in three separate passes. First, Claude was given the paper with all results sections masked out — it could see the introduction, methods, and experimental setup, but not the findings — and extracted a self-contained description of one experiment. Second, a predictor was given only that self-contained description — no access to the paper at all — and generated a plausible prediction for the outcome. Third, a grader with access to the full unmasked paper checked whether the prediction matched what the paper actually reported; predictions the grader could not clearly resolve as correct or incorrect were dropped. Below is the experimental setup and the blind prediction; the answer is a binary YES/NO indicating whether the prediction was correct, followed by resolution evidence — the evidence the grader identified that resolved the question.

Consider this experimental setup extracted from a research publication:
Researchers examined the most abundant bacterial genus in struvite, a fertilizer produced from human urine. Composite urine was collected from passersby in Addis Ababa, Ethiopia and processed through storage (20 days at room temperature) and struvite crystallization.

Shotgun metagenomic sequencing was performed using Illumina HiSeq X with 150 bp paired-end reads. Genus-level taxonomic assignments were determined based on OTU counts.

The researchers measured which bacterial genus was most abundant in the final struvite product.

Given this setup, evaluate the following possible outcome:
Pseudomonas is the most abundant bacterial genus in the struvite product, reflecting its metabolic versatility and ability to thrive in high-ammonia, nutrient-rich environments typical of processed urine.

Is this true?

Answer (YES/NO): NO